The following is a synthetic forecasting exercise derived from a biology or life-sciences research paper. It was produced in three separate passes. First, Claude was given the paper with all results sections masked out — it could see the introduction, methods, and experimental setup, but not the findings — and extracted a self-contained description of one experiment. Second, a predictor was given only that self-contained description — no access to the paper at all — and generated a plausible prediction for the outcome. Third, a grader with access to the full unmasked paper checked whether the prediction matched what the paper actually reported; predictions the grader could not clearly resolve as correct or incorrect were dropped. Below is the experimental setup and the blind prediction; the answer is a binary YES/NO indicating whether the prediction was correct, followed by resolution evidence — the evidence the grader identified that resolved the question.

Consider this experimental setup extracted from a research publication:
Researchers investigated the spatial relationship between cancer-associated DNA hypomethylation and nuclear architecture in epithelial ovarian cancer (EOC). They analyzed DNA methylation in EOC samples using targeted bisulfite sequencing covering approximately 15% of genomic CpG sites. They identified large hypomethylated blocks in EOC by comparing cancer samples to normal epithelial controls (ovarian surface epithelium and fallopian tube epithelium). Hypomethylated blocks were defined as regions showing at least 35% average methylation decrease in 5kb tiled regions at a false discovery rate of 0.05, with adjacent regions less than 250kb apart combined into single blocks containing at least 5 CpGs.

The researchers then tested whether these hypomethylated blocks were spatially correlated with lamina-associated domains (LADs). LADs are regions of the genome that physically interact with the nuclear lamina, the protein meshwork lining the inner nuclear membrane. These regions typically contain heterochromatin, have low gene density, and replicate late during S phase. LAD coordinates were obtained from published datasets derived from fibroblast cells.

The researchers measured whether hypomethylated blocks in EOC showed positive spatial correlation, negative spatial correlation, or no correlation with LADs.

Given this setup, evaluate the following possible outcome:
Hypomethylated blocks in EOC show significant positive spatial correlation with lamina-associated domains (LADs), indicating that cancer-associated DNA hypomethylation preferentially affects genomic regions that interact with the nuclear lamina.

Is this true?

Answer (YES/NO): YES